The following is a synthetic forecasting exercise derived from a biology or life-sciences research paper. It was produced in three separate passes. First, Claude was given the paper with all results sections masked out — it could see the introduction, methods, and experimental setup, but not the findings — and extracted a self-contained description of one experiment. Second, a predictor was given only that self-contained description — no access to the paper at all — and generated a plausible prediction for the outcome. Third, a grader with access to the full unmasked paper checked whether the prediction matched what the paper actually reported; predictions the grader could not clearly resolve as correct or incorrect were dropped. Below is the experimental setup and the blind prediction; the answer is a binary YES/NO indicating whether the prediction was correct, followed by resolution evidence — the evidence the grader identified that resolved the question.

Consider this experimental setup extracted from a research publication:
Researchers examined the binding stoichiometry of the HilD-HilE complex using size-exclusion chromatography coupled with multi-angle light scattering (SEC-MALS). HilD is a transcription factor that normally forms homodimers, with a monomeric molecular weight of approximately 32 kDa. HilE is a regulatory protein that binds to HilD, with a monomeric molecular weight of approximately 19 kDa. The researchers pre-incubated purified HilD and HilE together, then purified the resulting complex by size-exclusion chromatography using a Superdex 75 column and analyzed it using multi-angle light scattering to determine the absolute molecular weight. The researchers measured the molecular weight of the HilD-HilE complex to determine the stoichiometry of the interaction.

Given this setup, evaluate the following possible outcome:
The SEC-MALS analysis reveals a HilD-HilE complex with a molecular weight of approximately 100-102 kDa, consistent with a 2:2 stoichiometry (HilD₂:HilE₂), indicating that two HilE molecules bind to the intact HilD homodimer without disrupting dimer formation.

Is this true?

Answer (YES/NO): NO